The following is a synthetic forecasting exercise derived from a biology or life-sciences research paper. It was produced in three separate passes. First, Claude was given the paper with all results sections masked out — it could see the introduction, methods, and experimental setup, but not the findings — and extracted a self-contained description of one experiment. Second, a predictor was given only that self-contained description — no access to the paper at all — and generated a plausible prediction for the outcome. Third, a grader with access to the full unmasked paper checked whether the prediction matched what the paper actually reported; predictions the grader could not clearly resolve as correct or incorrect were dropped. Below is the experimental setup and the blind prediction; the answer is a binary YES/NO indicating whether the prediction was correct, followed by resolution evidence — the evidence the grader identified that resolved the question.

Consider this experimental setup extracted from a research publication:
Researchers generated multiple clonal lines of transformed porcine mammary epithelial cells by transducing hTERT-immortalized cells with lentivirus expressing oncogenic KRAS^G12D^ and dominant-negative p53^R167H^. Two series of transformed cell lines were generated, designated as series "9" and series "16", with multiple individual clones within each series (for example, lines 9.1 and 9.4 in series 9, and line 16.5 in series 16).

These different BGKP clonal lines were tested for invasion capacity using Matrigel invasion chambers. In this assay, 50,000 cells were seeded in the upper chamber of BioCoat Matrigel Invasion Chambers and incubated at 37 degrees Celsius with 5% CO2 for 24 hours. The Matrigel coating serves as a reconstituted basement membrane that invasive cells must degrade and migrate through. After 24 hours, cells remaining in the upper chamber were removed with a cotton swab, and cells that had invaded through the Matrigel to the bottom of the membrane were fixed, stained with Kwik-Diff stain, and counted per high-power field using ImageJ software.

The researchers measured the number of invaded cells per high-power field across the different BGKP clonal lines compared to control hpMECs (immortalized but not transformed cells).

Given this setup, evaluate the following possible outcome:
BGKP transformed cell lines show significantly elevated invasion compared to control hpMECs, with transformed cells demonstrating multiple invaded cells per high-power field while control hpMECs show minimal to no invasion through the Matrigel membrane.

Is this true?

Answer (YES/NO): NO